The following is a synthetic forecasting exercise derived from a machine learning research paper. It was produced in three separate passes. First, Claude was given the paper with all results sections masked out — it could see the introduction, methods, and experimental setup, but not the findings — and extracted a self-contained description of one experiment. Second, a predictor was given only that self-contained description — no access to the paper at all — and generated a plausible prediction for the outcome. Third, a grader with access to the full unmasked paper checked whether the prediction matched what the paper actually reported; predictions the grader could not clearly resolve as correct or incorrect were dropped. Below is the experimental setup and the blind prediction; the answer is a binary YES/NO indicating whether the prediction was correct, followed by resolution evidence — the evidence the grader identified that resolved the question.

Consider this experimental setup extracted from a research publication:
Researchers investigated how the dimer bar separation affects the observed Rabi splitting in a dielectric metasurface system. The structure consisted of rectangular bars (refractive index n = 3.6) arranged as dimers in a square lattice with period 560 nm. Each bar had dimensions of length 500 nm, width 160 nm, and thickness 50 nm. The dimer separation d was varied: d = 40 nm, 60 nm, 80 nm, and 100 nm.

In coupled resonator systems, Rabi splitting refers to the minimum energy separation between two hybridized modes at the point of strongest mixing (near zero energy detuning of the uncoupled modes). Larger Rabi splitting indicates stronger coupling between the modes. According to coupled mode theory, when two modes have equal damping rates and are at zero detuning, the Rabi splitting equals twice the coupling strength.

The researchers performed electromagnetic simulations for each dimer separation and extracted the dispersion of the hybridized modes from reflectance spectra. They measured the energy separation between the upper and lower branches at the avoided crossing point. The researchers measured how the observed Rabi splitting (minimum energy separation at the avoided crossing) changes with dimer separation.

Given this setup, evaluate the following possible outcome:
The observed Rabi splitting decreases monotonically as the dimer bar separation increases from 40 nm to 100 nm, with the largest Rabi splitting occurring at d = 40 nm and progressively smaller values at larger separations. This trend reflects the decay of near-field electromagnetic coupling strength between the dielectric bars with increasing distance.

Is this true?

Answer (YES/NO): YES